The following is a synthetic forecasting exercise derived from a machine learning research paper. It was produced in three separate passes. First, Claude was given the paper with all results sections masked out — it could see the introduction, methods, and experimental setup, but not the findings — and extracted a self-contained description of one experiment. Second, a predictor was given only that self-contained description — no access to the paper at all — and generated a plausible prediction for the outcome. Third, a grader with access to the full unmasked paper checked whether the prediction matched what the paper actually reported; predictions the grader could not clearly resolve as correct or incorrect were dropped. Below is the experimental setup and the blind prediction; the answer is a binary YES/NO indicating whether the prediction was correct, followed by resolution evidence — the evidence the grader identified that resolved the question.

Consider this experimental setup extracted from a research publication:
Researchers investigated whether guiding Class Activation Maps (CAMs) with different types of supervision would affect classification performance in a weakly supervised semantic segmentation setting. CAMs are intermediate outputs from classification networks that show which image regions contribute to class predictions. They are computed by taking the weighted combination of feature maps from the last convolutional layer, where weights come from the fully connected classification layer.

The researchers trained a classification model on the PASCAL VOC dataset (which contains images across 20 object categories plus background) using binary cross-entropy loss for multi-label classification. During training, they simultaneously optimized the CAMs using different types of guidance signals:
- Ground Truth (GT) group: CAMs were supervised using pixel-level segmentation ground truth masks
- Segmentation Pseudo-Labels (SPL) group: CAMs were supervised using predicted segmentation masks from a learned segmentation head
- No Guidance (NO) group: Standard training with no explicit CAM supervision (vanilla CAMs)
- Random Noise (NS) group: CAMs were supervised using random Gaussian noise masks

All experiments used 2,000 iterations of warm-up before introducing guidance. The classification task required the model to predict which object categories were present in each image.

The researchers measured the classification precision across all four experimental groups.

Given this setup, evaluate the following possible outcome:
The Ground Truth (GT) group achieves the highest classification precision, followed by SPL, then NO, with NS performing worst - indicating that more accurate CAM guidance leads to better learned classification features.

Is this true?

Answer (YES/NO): NO